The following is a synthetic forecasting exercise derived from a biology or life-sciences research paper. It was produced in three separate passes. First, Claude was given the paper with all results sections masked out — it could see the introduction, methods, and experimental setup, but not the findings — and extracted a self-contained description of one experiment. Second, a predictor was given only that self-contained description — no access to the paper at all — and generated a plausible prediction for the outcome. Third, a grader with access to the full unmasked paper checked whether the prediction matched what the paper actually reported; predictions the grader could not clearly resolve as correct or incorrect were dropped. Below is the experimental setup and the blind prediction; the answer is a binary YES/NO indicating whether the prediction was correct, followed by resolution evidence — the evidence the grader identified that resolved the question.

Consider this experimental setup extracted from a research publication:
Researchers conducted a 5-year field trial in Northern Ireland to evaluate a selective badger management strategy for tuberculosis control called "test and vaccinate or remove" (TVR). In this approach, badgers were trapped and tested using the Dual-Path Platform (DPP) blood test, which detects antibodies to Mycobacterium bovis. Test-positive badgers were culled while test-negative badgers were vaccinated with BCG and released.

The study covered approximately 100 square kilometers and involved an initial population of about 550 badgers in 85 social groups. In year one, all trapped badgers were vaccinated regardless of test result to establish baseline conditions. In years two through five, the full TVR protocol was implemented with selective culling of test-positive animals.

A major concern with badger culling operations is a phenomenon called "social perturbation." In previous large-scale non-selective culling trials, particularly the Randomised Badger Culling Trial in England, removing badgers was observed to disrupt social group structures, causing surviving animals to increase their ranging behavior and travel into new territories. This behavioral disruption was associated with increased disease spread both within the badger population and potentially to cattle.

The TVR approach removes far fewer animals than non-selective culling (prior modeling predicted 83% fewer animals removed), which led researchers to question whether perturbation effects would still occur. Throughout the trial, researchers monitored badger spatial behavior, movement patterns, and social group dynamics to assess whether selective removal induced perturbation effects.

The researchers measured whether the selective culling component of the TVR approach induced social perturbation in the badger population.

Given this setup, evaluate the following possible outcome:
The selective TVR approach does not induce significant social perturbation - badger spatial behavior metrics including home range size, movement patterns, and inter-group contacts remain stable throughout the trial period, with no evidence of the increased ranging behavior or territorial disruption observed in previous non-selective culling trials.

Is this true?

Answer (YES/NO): YES